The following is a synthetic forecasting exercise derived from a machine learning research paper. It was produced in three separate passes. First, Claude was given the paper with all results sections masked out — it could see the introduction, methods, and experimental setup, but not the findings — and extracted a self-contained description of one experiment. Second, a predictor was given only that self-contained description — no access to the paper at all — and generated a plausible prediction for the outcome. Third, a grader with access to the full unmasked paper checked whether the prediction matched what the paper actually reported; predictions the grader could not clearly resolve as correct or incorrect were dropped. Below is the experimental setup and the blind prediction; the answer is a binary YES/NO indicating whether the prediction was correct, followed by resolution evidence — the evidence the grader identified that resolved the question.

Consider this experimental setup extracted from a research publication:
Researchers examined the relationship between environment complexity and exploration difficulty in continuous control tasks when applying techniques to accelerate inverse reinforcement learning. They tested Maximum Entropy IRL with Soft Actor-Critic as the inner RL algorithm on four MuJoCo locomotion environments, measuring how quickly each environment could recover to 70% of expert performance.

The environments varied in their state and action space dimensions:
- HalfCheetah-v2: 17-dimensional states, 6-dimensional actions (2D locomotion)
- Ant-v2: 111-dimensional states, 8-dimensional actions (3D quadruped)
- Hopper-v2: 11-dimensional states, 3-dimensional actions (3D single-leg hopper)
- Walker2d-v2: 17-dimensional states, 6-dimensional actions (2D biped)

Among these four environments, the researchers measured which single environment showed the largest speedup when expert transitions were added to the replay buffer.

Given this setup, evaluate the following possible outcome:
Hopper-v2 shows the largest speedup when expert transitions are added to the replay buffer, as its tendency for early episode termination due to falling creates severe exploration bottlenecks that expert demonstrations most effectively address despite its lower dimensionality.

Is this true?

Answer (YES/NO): NO